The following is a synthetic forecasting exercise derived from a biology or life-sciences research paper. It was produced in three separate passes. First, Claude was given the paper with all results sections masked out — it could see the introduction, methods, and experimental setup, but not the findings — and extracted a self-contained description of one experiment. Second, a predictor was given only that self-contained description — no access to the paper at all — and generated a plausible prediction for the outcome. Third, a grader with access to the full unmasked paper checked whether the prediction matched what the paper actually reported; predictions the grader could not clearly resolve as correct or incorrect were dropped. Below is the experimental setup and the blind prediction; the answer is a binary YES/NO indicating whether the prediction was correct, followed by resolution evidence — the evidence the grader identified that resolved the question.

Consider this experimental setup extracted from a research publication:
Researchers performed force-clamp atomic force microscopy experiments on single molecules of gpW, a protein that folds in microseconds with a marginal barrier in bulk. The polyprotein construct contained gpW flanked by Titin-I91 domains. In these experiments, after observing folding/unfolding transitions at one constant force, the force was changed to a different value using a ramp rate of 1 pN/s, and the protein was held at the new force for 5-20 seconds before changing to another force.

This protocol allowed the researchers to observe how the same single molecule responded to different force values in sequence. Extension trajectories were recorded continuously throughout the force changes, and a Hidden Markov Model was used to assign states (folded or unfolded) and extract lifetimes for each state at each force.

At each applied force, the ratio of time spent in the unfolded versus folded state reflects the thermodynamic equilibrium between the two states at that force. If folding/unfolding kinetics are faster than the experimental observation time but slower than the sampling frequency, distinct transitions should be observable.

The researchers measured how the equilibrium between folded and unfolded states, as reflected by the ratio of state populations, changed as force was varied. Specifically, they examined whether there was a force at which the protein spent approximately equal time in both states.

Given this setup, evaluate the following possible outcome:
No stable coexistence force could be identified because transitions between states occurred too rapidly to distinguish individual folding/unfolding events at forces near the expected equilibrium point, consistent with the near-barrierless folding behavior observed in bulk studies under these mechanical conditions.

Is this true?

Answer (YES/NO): NO